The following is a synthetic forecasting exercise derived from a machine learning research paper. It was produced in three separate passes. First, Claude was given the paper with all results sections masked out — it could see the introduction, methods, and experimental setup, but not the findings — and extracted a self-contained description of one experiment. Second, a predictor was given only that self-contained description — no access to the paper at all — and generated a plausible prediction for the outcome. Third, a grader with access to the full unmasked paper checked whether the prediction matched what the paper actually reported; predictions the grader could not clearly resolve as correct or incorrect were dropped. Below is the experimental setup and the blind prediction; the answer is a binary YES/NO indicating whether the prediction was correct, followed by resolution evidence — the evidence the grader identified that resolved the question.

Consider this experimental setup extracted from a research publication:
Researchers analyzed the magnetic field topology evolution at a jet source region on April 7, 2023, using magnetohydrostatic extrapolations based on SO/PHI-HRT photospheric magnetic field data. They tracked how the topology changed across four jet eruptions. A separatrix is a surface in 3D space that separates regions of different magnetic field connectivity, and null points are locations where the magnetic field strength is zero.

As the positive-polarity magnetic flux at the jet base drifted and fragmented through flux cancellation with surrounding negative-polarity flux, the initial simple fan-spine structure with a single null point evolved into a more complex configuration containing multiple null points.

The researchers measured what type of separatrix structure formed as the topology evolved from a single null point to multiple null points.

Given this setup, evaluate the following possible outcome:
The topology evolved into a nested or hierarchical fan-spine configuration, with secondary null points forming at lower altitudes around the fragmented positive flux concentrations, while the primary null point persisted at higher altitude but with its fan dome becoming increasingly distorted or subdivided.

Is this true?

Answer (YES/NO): NO